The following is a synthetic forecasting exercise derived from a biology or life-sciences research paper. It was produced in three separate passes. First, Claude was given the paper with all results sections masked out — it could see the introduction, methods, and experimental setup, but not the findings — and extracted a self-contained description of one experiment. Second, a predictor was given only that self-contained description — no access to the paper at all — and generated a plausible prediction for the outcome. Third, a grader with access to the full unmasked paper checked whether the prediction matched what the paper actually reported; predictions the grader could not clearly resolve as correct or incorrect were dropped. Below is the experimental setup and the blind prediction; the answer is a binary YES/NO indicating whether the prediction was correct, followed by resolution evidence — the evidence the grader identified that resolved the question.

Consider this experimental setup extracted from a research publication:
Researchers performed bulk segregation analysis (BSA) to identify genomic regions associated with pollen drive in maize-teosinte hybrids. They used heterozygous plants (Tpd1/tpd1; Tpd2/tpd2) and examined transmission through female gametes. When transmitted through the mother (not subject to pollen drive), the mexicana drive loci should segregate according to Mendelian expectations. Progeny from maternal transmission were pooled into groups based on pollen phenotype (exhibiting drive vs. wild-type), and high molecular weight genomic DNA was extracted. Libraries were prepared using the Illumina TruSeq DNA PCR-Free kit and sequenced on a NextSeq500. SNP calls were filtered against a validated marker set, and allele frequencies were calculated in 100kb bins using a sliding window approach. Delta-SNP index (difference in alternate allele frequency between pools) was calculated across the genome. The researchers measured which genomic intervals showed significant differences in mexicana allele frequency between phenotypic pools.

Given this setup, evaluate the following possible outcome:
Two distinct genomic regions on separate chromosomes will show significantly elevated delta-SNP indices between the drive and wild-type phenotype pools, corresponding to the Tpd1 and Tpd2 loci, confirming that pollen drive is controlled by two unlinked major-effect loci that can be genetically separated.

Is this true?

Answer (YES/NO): YES